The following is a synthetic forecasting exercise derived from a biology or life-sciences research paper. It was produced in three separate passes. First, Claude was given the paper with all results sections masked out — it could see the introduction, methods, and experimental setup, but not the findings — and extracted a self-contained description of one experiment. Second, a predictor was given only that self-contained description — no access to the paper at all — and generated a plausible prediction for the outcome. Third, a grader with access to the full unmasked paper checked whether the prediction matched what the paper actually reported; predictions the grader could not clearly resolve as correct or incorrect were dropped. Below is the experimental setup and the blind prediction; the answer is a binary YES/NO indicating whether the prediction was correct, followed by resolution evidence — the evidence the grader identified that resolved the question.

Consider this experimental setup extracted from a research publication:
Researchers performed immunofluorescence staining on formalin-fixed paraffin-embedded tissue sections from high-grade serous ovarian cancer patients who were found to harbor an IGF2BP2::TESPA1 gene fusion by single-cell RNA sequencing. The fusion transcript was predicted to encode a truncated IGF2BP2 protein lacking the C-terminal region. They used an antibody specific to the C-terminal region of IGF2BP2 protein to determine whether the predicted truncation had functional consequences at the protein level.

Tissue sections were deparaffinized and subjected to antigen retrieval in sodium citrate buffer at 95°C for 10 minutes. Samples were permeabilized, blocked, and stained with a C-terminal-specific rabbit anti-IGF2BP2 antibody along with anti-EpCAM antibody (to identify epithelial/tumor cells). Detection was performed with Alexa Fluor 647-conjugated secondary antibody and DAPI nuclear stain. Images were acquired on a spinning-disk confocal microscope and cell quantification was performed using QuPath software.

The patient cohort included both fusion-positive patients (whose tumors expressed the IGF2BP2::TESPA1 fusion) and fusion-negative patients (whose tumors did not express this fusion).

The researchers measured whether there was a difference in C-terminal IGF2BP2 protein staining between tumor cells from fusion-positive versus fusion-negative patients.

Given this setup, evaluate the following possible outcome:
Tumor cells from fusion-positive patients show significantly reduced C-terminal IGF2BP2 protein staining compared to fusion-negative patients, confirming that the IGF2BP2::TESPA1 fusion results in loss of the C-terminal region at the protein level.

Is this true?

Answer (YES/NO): NO